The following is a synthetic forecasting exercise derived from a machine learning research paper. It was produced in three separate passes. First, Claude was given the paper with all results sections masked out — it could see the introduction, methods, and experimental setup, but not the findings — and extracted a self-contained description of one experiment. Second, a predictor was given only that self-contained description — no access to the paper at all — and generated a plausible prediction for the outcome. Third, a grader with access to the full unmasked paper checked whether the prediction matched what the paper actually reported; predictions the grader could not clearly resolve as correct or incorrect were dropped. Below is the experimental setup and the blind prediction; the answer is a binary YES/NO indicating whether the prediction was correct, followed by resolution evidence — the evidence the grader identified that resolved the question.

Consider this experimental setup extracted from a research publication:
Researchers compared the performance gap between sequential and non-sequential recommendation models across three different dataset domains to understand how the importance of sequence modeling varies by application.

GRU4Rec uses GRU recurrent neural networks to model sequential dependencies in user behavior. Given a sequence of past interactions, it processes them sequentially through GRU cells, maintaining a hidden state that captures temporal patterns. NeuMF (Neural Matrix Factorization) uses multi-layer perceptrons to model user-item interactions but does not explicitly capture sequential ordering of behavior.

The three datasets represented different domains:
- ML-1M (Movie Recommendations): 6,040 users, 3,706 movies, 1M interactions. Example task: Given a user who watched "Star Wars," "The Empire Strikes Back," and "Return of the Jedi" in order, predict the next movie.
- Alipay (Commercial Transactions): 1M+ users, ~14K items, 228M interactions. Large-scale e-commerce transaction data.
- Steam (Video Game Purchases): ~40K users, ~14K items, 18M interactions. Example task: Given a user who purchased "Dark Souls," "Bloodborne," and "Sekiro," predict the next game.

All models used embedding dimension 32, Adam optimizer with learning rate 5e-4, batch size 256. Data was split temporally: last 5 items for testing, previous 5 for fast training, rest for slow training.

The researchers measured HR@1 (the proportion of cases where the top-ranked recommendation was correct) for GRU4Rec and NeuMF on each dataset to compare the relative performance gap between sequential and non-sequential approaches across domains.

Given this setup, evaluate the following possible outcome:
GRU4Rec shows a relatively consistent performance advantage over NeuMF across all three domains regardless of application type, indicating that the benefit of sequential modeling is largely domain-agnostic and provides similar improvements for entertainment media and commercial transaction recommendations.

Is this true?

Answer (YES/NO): NO